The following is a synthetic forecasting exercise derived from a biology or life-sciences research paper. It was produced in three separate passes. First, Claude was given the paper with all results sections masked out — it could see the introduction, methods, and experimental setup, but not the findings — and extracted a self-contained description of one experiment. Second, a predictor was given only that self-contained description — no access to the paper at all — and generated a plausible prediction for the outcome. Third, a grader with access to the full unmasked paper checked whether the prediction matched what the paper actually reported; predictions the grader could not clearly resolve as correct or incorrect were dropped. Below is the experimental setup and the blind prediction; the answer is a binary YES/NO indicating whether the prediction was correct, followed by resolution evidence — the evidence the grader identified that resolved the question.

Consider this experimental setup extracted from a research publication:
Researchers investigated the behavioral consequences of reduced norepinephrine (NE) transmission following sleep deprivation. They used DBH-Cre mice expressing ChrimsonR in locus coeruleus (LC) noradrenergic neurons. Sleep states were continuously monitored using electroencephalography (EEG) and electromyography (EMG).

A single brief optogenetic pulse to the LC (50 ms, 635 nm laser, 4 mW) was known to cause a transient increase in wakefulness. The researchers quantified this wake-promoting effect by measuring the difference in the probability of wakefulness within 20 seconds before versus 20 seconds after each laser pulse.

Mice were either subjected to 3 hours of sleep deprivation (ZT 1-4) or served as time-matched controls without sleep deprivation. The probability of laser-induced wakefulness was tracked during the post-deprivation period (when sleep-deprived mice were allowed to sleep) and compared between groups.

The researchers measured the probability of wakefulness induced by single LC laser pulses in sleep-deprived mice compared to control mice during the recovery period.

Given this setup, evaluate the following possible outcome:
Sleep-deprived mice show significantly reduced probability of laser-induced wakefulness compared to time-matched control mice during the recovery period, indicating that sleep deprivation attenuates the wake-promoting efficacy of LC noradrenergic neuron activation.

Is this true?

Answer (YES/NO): YES